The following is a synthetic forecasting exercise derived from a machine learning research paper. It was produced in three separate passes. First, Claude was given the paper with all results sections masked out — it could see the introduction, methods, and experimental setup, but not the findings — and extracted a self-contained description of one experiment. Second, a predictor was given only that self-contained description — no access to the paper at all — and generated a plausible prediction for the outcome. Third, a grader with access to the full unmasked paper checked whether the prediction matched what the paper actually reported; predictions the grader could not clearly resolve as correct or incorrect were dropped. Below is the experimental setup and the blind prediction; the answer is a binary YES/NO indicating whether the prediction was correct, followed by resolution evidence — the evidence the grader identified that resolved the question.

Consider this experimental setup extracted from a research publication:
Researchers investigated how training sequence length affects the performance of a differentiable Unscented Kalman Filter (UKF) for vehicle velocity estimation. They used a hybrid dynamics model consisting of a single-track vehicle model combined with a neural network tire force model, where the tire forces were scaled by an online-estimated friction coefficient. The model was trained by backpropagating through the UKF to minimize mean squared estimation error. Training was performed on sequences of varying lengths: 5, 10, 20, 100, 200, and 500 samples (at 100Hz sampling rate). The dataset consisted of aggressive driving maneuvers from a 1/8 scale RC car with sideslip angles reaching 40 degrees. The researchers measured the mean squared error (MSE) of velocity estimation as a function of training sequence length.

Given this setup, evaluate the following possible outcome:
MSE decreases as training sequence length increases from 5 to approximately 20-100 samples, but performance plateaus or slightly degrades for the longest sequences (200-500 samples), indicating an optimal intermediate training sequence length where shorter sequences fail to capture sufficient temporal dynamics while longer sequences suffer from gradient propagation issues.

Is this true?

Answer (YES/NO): NO